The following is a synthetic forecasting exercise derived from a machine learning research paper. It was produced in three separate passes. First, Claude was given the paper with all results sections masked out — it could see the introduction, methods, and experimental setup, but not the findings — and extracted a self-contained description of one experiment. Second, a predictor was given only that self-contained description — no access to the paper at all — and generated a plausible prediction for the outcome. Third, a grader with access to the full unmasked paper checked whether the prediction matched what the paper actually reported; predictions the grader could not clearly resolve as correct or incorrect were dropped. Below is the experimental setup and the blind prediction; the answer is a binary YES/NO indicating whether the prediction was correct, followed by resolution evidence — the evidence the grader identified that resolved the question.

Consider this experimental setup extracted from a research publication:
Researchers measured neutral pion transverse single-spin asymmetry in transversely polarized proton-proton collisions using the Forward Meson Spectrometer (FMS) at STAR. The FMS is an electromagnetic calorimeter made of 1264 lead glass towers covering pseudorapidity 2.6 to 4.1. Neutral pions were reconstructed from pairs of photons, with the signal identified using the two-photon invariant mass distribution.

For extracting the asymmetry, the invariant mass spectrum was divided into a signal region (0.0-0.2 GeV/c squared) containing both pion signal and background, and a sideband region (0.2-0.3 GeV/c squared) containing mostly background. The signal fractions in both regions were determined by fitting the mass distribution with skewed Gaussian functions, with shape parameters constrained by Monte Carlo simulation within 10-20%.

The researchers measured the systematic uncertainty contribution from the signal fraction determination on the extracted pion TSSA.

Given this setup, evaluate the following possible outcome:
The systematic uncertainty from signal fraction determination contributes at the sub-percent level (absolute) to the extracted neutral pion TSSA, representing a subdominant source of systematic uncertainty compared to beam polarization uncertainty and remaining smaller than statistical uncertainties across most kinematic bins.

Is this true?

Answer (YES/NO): NO